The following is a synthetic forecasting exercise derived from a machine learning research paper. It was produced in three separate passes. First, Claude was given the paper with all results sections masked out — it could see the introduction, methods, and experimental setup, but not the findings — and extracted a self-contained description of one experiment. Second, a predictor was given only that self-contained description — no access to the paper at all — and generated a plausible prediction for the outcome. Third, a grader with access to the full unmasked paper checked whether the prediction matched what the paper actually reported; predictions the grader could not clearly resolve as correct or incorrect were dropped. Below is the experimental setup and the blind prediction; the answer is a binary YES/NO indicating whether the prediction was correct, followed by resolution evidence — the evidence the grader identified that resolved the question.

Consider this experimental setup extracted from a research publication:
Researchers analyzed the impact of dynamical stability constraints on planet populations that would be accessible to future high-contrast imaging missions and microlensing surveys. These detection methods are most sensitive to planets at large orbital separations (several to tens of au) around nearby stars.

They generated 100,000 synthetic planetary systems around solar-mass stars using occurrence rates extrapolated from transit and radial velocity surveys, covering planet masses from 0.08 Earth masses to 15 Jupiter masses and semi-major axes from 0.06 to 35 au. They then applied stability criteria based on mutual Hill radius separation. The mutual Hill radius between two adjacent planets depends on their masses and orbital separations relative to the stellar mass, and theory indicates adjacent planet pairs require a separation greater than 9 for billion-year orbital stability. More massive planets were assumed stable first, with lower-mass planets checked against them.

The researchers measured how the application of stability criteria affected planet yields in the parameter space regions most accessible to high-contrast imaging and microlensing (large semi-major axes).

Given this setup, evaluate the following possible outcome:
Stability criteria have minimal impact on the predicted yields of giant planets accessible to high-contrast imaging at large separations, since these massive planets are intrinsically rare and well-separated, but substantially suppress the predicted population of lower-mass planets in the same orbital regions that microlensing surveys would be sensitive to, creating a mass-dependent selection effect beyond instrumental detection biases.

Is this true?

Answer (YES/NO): NO